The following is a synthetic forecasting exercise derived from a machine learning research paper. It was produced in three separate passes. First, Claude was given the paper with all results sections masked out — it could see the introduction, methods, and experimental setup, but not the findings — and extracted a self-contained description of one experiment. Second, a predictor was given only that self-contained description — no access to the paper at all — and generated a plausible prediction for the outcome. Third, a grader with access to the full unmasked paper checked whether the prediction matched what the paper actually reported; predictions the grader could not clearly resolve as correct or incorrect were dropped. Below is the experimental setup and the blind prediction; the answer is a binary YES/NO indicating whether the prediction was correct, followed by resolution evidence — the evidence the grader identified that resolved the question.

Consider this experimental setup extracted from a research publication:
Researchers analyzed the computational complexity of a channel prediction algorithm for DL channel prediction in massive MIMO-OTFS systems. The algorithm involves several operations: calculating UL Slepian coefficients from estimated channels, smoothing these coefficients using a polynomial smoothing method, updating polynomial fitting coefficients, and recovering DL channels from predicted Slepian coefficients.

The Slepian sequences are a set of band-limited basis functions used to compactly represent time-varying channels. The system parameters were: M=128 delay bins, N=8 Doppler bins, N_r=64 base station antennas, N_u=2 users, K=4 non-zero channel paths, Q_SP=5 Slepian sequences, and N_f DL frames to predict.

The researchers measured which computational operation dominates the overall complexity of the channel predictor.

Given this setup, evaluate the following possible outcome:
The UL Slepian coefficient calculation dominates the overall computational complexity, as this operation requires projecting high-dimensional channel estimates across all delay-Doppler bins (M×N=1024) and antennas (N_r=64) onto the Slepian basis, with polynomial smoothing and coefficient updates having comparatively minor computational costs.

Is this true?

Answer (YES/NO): NO